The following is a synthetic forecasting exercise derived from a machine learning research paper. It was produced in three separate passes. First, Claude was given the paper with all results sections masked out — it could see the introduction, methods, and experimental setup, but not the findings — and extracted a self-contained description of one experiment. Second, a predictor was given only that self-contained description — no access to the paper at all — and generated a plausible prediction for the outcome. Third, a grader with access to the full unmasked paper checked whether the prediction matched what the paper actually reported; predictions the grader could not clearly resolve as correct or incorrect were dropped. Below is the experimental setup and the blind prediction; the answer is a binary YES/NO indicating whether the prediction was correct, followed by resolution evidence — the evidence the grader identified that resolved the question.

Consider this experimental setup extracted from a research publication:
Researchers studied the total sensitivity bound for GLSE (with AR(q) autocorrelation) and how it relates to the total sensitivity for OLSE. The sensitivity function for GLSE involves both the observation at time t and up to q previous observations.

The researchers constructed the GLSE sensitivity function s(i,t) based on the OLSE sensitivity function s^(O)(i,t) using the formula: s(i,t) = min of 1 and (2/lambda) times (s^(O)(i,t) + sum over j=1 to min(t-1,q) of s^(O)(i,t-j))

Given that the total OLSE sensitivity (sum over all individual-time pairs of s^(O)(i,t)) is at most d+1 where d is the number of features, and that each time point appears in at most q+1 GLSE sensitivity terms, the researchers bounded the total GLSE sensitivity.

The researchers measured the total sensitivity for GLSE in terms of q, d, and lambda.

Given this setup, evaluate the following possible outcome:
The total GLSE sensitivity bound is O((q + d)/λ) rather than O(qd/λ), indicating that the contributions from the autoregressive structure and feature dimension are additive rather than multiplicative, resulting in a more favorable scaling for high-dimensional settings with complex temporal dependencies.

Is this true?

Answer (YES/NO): NO